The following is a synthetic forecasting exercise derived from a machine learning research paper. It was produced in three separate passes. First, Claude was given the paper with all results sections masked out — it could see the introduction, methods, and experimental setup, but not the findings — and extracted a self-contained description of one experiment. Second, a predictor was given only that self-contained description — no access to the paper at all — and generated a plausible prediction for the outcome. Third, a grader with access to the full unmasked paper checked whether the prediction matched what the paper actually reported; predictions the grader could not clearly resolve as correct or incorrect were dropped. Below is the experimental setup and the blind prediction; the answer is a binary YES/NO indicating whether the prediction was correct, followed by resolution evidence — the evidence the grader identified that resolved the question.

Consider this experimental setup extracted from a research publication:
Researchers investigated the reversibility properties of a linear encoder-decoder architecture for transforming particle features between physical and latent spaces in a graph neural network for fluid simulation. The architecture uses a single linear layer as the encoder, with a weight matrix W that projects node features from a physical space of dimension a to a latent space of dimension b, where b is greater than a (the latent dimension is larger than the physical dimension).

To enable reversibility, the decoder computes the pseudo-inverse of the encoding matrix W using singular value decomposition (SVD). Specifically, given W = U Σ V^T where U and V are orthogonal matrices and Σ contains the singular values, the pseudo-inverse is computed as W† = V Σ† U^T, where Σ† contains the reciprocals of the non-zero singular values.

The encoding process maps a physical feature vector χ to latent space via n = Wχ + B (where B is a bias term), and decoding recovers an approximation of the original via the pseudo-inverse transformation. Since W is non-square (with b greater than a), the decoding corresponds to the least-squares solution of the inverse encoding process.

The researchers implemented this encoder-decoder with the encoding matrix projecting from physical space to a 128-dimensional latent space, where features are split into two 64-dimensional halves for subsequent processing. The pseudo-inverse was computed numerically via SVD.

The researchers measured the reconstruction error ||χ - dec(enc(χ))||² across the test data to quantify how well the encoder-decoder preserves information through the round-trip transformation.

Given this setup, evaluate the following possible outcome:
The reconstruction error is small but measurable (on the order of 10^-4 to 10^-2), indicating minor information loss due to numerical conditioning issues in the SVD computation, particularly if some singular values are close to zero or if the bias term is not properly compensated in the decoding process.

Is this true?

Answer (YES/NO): NO